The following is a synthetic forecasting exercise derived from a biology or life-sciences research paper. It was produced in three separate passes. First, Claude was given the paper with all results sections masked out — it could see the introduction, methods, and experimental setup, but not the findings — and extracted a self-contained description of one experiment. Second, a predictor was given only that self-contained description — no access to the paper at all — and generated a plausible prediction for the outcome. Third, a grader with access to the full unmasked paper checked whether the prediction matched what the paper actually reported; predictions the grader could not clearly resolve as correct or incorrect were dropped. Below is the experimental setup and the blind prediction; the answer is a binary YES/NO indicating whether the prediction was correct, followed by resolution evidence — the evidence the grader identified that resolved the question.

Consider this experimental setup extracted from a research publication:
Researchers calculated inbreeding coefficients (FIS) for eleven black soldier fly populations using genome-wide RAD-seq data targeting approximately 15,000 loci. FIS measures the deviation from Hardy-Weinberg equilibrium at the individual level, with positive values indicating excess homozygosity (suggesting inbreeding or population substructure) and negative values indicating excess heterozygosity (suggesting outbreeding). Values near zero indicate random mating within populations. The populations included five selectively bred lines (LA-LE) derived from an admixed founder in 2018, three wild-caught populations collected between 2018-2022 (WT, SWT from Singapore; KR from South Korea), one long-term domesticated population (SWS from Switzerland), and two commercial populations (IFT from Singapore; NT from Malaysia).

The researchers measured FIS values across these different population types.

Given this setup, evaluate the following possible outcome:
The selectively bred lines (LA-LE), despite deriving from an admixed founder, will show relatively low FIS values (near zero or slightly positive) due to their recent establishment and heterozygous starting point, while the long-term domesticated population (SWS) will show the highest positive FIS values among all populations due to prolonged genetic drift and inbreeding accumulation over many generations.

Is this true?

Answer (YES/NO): NO